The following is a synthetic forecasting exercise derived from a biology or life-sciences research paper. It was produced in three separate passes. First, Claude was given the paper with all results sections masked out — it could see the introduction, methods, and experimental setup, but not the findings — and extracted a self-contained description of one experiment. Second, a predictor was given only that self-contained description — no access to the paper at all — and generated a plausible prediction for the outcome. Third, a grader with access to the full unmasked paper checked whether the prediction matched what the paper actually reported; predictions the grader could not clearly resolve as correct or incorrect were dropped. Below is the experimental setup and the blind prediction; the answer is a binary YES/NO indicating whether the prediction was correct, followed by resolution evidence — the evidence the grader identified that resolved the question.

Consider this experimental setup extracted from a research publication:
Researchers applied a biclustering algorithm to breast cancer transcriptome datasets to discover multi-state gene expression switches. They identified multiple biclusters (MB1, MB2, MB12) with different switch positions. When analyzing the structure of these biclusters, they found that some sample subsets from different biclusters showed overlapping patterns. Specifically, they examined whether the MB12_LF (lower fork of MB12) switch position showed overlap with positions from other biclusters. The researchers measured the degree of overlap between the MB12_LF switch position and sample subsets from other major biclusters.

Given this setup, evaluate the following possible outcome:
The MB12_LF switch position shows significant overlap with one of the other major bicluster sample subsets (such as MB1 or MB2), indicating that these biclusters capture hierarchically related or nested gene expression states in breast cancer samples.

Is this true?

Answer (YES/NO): YES